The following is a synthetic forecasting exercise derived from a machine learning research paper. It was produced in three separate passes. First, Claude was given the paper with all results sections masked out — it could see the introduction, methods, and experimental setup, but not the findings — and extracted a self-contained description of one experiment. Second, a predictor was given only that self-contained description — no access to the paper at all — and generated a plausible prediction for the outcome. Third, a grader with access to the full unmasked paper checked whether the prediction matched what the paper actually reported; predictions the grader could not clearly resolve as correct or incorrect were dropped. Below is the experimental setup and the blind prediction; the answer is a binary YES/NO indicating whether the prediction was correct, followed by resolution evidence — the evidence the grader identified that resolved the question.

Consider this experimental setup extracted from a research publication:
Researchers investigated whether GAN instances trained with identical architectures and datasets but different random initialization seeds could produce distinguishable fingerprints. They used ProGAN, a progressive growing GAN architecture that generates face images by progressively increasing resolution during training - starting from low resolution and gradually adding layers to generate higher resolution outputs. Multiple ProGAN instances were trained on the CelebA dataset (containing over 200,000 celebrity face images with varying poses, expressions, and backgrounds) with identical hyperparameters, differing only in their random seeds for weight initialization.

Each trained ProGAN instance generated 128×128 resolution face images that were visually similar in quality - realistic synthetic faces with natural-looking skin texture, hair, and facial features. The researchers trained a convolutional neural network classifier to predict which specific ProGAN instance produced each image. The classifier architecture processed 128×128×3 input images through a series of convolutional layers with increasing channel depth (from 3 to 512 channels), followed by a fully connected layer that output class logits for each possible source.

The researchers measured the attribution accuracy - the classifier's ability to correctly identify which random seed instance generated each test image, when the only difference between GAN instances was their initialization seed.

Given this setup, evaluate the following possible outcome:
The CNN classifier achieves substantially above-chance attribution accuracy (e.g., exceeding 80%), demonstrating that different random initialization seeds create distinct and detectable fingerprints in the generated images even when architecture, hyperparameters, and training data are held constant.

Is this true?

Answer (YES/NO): YES